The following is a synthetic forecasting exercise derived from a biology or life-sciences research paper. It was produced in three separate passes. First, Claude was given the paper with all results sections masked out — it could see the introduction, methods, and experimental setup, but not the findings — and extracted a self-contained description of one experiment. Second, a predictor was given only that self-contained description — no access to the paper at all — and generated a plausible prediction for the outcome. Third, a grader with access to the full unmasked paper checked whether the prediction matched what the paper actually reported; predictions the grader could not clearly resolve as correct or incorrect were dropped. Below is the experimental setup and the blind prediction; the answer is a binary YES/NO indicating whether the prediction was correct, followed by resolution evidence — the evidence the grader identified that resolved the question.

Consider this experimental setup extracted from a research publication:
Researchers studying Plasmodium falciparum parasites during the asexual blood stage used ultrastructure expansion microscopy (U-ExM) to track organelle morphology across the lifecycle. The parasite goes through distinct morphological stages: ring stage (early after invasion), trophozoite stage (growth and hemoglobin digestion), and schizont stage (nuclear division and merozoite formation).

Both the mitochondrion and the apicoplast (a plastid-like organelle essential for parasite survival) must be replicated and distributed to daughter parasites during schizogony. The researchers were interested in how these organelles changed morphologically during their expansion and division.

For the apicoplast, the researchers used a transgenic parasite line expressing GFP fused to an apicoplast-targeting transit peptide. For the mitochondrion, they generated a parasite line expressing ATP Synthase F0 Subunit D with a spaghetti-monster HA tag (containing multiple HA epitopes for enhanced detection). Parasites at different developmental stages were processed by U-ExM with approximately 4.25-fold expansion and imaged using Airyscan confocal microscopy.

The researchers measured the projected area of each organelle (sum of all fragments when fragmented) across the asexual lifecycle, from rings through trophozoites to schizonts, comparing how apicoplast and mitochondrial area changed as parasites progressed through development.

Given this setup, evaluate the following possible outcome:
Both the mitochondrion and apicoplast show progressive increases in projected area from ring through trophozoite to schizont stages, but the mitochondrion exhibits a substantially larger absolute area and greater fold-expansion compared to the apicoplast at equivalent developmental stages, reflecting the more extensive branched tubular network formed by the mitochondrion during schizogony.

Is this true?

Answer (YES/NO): NO